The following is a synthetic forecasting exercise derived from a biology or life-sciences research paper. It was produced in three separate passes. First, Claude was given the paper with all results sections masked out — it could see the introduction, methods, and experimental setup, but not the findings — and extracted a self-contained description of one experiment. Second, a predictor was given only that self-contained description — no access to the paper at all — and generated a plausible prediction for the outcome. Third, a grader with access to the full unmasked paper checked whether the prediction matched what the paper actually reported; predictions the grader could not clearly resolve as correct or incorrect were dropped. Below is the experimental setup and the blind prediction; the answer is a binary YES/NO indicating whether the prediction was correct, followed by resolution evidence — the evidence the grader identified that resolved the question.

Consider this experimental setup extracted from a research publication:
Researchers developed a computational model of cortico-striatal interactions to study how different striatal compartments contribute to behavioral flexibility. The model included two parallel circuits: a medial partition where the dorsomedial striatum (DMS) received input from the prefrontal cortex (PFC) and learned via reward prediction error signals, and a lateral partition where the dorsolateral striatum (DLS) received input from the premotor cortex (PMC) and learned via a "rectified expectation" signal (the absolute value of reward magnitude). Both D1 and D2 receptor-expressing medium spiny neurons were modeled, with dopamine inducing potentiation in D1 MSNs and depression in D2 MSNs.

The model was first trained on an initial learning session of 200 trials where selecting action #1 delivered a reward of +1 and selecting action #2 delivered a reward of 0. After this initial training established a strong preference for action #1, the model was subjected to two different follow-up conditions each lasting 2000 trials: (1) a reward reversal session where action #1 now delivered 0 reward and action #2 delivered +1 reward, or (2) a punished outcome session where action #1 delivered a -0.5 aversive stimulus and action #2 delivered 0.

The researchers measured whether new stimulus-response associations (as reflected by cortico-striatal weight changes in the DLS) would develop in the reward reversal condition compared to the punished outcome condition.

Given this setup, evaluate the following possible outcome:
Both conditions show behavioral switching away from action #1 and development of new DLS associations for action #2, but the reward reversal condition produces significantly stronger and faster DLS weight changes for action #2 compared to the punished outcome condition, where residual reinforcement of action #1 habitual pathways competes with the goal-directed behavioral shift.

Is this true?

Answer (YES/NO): NO